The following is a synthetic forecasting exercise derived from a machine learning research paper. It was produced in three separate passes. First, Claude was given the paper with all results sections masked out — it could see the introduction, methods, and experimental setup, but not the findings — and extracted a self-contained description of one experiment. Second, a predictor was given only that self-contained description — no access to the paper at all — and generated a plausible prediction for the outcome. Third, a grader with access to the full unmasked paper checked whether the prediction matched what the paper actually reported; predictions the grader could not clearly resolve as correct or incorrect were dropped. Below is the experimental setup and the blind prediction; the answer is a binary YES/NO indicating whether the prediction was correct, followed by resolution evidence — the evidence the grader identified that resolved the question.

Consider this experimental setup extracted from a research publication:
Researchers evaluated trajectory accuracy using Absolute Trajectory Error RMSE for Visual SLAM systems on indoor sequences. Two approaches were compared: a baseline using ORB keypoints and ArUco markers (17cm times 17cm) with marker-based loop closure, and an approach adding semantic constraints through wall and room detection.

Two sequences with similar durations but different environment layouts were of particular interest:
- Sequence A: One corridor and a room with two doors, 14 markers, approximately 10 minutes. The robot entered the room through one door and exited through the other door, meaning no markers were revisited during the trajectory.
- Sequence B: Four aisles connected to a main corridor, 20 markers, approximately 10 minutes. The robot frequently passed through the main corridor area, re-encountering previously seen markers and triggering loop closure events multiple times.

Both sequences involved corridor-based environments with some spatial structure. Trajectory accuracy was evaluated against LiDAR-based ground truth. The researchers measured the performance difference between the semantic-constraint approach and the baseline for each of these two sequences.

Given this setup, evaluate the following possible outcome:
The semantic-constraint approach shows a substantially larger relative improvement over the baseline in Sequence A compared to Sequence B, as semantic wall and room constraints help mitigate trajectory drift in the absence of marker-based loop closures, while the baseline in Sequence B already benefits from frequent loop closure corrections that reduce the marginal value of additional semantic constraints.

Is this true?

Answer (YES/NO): YES